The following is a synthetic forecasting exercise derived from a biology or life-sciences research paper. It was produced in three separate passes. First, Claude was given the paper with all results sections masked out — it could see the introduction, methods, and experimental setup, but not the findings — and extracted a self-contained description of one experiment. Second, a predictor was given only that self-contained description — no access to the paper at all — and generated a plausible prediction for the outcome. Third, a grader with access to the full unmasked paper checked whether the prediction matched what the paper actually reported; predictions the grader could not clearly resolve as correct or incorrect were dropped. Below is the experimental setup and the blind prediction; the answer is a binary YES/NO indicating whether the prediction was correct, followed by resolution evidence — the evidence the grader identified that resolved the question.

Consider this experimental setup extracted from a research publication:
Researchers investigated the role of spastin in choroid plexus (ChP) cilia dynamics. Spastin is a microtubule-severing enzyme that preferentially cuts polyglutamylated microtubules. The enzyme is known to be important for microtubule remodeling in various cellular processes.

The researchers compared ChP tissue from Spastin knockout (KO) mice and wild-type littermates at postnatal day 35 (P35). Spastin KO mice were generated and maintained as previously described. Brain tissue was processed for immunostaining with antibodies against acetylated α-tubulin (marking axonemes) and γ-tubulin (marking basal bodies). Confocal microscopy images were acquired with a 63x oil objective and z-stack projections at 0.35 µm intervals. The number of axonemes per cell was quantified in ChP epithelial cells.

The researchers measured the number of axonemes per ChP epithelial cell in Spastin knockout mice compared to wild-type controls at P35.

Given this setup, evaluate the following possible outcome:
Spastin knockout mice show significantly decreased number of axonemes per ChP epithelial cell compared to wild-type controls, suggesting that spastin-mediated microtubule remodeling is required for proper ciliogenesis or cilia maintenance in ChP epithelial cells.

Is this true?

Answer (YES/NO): NO